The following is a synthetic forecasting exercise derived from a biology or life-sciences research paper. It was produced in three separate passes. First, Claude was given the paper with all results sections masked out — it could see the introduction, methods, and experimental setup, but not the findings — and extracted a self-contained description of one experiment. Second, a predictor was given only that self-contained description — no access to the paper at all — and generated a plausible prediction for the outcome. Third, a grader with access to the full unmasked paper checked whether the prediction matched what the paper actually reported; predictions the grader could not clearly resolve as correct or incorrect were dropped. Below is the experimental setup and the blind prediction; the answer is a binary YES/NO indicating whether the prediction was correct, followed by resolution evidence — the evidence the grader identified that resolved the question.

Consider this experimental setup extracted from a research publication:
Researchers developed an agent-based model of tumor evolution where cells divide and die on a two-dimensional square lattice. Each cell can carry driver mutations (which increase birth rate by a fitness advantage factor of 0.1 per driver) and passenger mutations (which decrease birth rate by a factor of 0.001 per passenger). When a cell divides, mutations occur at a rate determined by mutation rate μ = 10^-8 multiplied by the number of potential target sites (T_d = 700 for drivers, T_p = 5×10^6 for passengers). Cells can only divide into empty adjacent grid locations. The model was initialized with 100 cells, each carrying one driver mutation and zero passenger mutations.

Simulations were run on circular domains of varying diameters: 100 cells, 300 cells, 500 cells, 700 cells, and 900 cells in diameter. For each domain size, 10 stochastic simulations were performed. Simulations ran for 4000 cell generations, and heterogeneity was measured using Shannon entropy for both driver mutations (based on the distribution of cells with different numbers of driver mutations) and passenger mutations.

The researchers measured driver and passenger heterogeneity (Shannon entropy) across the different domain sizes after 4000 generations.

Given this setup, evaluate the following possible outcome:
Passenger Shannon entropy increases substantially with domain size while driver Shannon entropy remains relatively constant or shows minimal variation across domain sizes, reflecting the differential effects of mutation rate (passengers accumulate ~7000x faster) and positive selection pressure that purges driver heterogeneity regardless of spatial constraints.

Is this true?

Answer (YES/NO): NO